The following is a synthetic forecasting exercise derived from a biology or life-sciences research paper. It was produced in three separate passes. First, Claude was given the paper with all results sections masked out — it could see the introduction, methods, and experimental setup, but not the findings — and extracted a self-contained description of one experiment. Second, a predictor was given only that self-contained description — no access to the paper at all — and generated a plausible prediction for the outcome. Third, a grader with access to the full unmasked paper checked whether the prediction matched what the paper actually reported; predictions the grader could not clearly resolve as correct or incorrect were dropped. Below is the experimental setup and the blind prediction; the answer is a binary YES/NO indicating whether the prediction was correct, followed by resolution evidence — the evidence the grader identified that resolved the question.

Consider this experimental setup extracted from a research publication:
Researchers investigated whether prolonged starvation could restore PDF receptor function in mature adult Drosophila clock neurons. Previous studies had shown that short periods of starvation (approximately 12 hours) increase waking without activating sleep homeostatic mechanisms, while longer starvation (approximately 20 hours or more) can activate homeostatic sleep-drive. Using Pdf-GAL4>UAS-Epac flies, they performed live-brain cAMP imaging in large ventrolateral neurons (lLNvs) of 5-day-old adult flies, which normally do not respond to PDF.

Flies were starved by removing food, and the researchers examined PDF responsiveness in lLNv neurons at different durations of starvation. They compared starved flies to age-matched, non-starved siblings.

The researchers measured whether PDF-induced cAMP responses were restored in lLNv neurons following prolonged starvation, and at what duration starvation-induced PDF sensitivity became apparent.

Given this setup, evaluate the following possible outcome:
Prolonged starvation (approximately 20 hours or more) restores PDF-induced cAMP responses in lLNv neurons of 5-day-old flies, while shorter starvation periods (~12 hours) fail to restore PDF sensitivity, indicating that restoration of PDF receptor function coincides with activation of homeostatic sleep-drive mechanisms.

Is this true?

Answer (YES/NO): YES